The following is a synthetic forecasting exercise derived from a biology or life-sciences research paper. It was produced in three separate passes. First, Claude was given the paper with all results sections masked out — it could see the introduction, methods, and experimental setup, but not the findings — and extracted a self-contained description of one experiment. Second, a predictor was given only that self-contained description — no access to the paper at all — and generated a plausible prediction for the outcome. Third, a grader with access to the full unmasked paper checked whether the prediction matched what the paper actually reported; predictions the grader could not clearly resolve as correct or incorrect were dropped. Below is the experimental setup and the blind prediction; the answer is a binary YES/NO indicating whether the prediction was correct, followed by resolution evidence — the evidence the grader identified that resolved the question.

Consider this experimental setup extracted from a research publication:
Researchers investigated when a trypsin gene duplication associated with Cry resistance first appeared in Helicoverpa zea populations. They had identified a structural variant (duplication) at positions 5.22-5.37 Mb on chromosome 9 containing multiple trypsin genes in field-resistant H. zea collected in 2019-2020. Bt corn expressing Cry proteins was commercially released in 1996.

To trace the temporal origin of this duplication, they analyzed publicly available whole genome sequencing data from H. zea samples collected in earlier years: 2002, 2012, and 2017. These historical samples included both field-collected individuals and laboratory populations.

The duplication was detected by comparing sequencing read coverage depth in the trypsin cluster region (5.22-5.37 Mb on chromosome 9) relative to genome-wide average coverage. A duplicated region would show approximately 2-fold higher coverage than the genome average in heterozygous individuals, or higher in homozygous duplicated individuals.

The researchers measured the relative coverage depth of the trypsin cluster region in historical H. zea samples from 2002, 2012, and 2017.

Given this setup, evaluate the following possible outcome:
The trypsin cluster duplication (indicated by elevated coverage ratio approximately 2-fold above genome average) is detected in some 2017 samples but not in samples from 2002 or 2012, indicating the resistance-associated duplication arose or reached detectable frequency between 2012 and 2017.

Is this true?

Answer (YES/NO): NO